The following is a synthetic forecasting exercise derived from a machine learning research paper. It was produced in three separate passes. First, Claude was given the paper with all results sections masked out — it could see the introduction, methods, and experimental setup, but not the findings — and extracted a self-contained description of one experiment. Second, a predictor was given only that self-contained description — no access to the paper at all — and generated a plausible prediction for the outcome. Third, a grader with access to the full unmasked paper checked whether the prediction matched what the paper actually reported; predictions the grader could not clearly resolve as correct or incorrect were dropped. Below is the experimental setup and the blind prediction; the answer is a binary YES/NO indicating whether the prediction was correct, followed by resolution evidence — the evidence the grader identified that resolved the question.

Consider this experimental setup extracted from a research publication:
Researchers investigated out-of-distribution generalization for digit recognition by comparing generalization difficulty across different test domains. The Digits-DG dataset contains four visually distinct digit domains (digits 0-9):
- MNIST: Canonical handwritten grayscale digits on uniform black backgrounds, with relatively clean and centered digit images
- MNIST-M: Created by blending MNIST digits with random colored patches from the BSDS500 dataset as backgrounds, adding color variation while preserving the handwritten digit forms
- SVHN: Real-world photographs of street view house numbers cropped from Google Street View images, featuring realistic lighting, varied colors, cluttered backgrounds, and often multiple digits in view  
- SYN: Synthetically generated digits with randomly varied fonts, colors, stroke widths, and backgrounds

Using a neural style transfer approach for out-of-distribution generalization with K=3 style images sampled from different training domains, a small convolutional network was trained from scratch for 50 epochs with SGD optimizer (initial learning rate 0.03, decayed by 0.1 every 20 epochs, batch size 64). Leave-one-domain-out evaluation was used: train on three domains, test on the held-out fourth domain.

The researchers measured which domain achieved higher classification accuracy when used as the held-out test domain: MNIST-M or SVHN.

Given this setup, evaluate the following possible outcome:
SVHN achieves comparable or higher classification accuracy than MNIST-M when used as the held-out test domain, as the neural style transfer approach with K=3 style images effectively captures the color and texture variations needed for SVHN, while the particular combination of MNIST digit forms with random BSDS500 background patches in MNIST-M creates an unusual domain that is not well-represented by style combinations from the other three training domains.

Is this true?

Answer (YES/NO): YES